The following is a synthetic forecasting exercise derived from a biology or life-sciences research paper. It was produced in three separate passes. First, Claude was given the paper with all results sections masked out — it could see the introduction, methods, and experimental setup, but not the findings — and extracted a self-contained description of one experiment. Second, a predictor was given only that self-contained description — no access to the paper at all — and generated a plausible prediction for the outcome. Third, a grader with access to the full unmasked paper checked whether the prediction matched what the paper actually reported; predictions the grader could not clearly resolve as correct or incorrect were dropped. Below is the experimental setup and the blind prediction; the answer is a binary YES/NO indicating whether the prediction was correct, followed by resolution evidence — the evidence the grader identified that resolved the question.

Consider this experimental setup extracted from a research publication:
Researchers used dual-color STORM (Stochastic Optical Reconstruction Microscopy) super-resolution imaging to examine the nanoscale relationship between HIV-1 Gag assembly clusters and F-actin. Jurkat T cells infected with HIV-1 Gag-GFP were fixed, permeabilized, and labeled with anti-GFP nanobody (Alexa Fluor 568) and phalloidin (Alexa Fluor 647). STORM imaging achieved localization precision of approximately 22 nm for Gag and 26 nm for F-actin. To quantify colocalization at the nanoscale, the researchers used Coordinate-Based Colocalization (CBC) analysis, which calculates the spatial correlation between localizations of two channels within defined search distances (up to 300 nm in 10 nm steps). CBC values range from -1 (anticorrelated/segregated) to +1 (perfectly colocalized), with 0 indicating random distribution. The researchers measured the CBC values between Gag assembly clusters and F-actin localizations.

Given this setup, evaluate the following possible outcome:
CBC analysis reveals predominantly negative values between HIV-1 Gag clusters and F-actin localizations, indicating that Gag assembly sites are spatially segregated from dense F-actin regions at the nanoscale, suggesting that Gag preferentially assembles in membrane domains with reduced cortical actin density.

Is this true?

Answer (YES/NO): NO